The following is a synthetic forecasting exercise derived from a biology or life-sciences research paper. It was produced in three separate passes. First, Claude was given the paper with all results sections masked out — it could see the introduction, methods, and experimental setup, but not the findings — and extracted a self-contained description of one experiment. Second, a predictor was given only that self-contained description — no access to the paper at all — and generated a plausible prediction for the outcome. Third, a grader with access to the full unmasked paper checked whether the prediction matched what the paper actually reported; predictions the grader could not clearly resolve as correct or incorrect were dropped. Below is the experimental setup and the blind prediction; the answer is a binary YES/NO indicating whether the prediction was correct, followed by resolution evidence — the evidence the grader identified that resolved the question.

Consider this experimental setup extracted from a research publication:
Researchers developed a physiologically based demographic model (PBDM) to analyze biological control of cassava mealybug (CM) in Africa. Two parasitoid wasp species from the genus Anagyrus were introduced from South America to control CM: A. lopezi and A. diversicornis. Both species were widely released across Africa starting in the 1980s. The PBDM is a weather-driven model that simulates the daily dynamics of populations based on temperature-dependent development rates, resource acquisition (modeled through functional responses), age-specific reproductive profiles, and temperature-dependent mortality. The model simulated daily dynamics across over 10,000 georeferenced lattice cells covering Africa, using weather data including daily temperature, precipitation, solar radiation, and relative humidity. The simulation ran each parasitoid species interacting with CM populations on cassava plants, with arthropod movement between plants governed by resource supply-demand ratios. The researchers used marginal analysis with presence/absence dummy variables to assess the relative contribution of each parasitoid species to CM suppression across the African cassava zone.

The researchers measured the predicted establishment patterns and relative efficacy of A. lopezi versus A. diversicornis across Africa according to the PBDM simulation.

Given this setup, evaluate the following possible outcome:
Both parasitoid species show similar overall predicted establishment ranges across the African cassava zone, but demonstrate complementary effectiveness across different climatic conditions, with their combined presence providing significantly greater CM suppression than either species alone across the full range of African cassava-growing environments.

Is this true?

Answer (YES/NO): NO